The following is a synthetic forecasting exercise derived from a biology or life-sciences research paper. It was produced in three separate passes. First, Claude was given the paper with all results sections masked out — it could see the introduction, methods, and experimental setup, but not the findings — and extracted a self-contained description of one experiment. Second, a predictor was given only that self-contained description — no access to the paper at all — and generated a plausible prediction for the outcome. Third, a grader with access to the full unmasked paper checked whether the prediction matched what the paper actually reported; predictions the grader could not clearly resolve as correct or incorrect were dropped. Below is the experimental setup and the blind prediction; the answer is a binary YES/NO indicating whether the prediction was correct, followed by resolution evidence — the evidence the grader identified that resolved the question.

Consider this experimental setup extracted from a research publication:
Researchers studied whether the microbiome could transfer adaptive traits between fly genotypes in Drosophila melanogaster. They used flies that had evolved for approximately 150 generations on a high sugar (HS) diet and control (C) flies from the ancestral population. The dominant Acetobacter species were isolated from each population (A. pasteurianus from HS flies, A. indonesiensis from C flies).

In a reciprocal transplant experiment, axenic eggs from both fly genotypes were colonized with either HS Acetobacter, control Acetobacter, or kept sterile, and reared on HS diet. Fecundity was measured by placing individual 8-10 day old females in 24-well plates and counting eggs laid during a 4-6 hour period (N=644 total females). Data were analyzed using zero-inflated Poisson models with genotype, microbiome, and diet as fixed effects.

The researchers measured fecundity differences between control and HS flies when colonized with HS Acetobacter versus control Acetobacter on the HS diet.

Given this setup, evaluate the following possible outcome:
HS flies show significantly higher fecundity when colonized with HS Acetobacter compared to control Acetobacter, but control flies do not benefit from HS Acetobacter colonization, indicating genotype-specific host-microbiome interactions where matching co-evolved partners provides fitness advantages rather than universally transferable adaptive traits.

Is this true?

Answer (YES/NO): YES